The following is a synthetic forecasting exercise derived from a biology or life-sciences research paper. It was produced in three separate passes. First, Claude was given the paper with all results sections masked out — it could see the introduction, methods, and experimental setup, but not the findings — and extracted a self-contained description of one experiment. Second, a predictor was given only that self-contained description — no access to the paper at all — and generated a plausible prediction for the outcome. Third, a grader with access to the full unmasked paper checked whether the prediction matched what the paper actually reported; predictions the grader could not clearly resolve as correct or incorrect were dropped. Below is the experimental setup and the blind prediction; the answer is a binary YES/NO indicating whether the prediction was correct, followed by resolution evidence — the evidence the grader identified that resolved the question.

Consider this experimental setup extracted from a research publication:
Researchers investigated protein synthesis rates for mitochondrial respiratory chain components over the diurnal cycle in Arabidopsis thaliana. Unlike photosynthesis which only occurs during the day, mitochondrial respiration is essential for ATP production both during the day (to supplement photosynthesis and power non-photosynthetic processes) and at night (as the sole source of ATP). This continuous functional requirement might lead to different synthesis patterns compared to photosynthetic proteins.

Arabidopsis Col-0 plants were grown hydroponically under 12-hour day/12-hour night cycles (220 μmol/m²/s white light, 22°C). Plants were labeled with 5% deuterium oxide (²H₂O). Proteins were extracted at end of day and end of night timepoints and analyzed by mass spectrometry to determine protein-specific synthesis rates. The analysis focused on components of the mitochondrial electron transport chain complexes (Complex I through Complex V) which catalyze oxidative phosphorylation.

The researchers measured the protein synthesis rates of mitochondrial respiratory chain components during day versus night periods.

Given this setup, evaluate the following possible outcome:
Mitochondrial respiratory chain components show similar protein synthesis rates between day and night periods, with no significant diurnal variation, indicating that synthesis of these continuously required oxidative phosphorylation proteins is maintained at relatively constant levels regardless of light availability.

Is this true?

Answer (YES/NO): NO